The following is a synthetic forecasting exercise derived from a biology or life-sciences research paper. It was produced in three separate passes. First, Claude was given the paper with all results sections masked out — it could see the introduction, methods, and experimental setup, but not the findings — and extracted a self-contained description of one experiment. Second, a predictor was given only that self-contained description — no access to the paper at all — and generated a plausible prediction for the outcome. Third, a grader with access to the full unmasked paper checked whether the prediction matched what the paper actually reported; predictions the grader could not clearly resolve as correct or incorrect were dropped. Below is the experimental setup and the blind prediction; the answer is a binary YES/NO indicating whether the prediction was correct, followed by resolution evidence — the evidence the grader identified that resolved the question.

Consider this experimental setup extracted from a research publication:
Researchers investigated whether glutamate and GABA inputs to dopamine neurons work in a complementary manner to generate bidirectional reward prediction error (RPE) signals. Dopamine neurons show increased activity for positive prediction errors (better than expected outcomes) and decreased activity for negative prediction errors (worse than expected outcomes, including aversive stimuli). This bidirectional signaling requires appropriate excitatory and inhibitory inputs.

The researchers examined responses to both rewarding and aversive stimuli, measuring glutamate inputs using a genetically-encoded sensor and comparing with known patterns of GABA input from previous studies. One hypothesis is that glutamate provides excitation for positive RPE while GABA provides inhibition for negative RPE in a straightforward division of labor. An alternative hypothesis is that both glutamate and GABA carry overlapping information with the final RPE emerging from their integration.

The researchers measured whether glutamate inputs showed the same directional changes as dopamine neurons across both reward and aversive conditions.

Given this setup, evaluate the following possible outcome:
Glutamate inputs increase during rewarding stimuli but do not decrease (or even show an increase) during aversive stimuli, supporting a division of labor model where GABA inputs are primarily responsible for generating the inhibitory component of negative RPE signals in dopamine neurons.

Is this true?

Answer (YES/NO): YES